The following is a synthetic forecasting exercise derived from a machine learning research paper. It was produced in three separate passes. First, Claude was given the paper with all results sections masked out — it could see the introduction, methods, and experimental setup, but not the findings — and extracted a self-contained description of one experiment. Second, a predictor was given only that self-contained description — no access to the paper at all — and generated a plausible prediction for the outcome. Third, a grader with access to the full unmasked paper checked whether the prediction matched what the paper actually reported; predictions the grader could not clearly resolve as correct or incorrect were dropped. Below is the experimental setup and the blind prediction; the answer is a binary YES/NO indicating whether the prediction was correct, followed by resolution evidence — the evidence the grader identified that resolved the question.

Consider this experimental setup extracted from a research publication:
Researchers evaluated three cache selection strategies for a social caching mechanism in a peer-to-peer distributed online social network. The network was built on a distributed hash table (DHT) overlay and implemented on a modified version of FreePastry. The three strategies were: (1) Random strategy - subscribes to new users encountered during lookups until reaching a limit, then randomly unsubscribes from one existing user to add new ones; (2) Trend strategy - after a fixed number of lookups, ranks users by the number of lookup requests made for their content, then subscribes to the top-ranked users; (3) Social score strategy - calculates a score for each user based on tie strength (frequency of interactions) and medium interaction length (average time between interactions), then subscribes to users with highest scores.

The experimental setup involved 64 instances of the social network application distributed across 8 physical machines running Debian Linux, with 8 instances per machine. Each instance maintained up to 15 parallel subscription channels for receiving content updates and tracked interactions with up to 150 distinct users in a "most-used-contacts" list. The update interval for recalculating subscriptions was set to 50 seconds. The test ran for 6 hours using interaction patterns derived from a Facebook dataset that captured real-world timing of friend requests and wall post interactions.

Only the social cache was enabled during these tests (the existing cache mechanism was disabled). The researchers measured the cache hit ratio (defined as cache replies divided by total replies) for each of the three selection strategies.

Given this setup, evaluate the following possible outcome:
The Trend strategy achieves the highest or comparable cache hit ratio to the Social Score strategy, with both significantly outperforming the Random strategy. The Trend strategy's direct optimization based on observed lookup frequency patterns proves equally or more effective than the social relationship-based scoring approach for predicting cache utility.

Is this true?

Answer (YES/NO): NO